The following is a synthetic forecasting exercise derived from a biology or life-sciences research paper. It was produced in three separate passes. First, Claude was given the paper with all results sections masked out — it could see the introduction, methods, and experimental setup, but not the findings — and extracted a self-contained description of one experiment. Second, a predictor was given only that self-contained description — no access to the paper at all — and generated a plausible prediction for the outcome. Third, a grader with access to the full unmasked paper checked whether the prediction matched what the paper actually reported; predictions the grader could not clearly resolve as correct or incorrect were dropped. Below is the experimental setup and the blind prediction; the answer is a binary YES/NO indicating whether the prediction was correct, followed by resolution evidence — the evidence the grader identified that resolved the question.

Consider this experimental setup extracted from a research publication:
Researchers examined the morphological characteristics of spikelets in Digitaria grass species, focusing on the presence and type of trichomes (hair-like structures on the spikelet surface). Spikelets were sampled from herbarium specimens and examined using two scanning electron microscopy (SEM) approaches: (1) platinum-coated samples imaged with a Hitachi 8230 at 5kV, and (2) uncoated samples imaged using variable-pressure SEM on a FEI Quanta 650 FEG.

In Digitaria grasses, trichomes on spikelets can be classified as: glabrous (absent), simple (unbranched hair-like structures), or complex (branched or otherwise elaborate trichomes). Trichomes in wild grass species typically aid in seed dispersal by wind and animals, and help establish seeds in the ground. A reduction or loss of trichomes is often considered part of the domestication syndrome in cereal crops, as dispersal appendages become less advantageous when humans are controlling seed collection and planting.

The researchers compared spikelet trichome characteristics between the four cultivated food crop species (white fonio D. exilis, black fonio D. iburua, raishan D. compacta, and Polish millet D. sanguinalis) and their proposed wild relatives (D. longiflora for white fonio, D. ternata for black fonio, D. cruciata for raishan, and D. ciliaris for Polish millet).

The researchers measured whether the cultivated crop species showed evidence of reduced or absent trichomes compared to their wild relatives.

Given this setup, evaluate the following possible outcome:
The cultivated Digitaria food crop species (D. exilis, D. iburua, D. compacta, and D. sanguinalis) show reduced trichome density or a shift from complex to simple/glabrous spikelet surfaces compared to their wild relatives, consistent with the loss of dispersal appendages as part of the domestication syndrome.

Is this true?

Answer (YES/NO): NO